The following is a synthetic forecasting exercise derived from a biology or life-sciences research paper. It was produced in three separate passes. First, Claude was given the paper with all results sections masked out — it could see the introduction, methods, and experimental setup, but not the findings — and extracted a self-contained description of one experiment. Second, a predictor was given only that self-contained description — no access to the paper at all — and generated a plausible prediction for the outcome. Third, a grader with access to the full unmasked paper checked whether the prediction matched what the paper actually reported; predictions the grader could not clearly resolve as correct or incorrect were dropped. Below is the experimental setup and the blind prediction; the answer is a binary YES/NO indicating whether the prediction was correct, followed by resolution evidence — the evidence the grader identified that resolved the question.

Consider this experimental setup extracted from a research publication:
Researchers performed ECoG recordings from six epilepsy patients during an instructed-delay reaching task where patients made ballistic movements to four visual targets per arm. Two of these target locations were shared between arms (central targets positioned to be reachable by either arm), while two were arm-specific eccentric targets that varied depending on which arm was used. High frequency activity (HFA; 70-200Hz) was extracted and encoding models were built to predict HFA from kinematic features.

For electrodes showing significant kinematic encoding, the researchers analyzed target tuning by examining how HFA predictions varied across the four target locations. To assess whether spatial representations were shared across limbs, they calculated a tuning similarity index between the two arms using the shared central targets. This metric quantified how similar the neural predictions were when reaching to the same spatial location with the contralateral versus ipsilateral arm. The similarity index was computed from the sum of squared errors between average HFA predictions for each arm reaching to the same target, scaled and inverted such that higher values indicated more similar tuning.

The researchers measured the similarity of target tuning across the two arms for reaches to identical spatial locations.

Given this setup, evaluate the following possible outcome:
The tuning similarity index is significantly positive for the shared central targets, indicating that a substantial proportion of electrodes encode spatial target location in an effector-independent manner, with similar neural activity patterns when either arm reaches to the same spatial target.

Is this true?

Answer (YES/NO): YES